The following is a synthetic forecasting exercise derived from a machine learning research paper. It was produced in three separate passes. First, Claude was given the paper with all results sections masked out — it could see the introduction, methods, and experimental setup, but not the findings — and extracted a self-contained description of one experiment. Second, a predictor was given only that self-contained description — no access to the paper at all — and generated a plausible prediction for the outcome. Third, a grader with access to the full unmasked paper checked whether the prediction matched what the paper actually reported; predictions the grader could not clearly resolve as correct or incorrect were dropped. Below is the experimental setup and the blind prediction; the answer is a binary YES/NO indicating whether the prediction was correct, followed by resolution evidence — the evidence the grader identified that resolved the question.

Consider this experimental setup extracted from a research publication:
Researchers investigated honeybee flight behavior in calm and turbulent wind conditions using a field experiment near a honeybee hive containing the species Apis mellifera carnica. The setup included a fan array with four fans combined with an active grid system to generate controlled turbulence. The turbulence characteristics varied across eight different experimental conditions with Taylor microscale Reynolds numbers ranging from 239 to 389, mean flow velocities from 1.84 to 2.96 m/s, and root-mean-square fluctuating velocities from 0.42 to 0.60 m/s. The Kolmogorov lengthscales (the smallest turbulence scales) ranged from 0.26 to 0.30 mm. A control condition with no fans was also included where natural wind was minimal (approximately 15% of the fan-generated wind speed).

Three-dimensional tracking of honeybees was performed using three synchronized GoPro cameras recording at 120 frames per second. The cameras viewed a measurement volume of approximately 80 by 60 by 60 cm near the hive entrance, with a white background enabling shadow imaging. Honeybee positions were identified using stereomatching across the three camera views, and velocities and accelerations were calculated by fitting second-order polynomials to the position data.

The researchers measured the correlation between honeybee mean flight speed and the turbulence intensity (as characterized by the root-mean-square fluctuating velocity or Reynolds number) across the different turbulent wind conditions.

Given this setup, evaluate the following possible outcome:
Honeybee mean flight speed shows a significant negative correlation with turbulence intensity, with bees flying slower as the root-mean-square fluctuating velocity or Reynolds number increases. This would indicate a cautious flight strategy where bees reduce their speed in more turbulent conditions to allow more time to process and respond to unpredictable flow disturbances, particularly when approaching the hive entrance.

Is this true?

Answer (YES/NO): NO